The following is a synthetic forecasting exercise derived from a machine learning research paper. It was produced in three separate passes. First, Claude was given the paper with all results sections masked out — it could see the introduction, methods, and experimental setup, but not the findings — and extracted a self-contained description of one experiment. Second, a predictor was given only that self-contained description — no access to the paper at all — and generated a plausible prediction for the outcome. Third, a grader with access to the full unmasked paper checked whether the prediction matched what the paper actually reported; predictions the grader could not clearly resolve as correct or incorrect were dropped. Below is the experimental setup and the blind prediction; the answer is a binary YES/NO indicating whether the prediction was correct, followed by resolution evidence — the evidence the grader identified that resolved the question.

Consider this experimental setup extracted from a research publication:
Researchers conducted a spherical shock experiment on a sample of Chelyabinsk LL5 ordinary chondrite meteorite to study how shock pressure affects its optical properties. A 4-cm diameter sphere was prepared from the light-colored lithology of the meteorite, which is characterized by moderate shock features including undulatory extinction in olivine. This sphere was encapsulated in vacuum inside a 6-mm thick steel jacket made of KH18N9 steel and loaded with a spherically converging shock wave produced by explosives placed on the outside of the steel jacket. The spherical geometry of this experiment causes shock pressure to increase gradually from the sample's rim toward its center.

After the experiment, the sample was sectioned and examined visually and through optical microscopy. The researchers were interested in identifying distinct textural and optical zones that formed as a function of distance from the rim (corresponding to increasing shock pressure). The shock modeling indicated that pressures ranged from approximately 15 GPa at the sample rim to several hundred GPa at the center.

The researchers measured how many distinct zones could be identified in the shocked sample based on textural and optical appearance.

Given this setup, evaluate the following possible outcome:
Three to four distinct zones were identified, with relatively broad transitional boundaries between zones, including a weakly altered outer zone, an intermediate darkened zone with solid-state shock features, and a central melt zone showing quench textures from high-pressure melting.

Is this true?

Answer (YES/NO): NO